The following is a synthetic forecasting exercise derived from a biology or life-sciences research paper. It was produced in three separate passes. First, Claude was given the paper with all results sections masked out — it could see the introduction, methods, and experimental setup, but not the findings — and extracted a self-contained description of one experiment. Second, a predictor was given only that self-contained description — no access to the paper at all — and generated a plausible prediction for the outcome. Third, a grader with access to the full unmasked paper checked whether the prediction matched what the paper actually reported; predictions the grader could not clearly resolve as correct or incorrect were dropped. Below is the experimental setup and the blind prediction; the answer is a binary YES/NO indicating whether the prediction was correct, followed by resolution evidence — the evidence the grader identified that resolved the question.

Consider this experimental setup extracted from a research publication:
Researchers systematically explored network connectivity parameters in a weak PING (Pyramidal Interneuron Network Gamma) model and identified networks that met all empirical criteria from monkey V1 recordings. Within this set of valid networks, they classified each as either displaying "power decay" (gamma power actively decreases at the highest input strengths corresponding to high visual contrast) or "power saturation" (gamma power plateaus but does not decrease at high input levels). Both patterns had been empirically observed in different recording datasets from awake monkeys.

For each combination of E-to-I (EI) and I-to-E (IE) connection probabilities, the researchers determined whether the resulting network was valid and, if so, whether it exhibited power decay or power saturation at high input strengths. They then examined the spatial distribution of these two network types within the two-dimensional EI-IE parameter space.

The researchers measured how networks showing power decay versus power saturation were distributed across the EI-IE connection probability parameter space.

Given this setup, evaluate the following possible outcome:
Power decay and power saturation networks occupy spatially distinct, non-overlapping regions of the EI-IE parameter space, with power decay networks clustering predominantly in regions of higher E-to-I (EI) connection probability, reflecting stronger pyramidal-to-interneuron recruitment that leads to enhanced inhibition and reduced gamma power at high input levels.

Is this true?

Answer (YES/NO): NO